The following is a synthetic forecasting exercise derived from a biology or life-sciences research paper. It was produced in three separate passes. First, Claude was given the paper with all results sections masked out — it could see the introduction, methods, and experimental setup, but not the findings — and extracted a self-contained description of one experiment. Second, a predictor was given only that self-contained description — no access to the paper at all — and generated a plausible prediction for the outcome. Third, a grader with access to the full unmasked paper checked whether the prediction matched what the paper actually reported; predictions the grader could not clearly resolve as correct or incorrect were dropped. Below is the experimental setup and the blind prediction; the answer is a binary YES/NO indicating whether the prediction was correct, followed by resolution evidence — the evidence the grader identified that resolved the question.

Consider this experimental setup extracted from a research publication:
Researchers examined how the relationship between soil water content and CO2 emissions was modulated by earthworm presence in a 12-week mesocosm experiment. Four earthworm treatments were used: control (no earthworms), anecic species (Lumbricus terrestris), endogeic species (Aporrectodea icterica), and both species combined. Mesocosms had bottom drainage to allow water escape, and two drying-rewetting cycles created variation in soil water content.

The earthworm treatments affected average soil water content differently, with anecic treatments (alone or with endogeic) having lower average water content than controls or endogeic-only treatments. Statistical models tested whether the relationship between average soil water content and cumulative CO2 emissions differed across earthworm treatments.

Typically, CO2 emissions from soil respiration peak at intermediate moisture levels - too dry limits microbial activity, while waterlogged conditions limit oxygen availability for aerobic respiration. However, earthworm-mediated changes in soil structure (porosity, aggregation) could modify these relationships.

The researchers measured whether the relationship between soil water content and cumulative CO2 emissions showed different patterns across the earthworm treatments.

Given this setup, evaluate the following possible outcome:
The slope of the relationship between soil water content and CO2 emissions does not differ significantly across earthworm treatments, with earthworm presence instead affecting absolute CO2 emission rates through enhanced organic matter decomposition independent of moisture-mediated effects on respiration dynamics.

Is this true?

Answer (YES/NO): NO